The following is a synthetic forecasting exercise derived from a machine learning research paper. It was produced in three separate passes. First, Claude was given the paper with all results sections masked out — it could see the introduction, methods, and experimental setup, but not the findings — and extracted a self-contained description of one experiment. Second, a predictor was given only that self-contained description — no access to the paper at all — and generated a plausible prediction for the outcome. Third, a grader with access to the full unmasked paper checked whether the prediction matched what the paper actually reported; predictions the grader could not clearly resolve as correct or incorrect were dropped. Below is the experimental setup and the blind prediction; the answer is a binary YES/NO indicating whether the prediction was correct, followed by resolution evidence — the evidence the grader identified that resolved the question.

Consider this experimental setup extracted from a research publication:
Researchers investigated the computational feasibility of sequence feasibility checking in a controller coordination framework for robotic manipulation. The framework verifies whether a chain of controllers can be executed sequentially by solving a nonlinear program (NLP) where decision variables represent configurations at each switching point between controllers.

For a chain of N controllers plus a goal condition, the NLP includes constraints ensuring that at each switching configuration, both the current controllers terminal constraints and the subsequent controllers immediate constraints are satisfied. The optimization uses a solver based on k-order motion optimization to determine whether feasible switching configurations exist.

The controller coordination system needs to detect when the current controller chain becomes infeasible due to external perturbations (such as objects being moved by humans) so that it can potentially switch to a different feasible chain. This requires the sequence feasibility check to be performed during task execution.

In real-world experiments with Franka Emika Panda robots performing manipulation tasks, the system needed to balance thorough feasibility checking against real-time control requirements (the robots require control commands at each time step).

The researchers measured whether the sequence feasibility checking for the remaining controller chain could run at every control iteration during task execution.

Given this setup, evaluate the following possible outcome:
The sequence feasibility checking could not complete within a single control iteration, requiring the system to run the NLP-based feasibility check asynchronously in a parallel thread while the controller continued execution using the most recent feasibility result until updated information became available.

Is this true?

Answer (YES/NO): NO